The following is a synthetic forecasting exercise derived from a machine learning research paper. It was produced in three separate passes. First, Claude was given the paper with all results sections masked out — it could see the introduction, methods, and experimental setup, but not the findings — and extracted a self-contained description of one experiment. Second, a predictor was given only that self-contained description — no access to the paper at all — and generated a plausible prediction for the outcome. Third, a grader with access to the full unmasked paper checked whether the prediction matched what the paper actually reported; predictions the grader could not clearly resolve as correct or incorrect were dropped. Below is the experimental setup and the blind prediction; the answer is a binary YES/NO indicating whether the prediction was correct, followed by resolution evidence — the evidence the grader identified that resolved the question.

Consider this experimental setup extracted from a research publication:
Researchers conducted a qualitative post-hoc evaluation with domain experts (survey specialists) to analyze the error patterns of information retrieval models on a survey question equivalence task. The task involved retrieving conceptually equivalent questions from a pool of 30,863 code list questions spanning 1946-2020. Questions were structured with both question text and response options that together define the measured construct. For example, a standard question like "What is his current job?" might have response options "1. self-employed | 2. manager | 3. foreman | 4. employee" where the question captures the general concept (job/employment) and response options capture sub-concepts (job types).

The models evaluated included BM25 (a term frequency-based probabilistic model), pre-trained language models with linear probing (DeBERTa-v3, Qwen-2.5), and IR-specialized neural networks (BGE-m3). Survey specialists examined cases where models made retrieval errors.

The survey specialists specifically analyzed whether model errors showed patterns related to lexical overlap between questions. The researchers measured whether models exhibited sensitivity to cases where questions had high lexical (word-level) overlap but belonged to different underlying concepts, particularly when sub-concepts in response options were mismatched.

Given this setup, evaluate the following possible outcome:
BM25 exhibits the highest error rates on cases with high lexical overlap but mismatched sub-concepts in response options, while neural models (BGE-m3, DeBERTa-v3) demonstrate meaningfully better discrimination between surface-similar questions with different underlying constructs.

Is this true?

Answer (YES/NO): NO